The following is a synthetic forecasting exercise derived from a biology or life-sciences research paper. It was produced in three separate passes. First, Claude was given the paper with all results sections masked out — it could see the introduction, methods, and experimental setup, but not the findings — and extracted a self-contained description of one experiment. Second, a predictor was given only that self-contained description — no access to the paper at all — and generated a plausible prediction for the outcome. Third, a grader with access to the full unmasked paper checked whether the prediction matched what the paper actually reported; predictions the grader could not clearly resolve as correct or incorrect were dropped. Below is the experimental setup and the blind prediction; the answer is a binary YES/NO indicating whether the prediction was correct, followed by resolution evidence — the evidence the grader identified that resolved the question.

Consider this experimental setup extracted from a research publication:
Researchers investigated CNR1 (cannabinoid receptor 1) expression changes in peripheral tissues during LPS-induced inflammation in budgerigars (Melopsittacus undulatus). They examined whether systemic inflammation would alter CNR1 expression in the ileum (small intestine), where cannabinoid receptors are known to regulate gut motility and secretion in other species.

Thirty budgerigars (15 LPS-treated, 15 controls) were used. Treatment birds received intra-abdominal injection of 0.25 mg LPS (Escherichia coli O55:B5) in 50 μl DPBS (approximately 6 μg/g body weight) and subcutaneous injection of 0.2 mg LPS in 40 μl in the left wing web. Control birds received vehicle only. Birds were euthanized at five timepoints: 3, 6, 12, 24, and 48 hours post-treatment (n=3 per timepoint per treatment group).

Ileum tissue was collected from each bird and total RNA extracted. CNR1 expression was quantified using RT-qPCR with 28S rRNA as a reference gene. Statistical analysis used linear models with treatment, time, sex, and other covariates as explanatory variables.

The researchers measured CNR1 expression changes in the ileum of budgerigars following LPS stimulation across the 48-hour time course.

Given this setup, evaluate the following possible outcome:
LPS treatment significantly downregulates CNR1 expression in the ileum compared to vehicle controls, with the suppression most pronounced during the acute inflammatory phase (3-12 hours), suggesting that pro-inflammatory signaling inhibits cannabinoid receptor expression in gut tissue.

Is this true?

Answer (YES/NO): NO